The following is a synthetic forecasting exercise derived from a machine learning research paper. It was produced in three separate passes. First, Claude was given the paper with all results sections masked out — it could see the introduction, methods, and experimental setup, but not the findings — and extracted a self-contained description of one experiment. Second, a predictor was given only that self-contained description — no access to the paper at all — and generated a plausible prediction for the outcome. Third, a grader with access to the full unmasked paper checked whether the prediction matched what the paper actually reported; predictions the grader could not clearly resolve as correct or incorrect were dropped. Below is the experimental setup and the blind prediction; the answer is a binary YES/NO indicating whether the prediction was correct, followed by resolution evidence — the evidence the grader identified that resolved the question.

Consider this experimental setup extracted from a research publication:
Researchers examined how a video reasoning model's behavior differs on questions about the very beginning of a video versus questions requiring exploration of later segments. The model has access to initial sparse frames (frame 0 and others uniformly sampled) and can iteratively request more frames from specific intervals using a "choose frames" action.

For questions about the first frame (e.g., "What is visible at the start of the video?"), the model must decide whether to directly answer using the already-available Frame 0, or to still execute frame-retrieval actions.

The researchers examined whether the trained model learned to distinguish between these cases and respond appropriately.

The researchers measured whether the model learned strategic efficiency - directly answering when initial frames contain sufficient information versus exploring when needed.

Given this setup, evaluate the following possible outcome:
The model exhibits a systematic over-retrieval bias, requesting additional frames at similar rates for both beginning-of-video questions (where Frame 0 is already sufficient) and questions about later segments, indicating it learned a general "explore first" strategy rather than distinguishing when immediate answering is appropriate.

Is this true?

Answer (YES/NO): NO